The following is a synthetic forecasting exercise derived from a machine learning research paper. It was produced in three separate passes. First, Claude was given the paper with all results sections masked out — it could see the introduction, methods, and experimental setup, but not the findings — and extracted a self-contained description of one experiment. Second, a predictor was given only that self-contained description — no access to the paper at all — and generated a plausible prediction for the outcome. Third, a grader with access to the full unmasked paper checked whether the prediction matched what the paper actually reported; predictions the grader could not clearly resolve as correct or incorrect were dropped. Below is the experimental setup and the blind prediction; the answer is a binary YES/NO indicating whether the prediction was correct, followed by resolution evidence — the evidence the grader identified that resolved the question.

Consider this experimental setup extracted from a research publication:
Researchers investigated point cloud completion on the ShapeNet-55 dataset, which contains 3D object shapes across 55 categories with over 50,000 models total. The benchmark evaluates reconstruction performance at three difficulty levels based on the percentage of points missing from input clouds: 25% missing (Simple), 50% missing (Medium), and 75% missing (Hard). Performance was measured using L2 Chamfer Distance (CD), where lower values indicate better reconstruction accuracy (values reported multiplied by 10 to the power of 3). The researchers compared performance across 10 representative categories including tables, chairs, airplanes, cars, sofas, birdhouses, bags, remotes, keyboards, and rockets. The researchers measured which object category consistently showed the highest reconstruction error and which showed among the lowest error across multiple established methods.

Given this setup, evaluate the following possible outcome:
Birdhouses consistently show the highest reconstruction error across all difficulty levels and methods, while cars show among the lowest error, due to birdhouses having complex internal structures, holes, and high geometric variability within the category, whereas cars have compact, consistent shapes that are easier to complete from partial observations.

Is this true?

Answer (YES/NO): NO